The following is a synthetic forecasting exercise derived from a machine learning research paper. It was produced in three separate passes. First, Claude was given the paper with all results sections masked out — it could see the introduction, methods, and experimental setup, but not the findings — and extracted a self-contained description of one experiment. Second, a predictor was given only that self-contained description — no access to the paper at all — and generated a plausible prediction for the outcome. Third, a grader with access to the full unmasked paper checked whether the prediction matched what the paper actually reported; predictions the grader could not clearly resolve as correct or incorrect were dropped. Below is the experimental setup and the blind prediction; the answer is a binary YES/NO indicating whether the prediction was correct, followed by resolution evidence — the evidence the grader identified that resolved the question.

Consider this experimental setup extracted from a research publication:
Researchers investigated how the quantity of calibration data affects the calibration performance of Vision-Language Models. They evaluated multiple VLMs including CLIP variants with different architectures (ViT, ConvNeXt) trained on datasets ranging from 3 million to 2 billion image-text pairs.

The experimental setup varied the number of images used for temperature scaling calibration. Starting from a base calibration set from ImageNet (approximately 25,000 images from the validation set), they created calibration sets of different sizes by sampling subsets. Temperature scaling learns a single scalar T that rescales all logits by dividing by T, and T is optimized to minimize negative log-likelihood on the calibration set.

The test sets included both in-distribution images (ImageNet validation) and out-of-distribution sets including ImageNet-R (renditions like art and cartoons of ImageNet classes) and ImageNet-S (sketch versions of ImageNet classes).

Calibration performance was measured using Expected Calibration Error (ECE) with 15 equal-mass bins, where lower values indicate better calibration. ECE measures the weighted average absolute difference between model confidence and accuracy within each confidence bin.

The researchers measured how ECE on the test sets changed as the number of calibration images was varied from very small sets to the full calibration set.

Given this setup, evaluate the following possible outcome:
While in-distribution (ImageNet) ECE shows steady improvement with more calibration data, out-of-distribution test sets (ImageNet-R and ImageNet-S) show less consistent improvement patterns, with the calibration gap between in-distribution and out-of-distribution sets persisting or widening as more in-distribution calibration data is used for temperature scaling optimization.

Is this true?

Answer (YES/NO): NO